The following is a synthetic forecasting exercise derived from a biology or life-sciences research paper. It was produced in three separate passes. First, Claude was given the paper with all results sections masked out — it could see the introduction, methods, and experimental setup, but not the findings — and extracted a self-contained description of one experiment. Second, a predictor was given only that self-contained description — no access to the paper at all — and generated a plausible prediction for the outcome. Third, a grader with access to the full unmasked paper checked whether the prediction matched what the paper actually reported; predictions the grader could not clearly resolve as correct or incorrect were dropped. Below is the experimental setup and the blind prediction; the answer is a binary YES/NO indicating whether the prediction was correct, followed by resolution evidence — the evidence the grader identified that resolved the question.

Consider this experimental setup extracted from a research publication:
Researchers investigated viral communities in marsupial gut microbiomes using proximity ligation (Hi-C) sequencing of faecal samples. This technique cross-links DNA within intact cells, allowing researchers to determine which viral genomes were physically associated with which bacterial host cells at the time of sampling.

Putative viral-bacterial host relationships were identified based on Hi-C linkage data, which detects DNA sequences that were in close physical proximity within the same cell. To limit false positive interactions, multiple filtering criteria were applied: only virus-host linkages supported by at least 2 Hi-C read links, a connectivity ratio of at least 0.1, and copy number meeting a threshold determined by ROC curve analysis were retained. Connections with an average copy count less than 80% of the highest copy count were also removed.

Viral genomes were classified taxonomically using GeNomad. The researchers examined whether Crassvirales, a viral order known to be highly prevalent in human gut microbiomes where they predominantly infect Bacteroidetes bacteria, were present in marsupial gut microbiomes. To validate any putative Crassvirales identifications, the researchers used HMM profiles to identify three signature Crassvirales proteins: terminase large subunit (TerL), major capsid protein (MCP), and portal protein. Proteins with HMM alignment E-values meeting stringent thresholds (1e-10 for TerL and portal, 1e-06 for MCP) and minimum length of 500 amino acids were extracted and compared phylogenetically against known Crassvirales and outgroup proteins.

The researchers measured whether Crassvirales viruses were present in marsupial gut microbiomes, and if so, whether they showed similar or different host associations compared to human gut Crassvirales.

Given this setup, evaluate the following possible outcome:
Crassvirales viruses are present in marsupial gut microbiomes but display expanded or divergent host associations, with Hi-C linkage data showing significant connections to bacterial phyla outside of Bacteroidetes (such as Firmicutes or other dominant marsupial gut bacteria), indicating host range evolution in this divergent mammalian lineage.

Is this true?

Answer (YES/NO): NO